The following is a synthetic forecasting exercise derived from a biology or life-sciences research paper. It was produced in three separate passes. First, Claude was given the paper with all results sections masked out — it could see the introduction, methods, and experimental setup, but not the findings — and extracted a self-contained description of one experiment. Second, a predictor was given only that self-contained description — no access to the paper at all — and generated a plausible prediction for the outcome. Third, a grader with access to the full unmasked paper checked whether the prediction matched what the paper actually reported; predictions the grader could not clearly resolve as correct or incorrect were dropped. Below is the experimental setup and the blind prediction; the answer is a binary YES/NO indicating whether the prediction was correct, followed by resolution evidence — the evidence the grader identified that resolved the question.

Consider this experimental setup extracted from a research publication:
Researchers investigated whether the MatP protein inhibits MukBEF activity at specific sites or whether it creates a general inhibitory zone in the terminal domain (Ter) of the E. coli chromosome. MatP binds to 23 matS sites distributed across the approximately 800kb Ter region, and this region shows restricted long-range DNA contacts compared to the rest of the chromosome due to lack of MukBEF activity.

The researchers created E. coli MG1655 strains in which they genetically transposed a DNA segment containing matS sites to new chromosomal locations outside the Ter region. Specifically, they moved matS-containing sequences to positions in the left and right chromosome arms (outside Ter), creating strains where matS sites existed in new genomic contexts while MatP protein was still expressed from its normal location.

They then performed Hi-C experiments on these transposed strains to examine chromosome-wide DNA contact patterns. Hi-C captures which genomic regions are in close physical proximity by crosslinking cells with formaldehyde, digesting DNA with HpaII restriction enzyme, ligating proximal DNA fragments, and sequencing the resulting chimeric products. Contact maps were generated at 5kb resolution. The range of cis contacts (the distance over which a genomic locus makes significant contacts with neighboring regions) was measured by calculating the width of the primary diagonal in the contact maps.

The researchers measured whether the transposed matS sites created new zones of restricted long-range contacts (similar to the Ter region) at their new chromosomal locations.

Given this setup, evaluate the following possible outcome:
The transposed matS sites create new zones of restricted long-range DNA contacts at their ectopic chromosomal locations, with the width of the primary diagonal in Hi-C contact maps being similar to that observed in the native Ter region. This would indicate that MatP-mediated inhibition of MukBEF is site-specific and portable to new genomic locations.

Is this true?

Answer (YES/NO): YES